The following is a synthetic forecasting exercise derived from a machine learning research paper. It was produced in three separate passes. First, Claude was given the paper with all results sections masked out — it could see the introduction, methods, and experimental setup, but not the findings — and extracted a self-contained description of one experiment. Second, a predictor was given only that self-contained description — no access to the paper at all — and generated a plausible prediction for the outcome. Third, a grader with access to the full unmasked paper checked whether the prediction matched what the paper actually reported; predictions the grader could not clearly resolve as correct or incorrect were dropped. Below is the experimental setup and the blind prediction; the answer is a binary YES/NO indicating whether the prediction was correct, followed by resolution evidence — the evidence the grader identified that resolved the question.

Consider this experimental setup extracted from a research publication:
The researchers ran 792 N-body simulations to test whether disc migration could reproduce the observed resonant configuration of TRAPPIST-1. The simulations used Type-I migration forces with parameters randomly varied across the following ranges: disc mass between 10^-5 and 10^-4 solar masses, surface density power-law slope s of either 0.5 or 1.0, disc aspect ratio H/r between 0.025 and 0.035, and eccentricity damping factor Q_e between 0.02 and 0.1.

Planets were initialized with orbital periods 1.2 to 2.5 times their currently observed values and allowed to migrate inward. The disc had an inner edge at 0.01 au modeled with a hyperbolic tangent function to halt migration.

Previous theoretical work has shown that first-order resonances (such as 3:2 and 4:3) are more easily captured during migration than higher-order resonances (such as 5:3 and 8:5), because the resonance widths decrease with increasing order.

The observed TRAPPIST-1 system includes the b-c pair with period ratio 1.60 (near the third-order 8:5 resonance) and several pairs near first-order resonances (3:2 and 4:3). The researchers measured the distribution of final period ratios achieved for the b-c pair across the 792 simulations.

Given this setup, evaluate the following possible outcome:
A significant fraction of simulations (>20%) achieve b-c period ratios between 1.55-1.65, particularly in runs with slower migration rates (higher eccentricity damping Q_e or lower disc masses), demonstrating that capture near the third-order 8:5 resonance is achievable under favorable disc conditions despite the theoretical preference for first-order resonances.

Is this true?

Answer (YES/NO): NO